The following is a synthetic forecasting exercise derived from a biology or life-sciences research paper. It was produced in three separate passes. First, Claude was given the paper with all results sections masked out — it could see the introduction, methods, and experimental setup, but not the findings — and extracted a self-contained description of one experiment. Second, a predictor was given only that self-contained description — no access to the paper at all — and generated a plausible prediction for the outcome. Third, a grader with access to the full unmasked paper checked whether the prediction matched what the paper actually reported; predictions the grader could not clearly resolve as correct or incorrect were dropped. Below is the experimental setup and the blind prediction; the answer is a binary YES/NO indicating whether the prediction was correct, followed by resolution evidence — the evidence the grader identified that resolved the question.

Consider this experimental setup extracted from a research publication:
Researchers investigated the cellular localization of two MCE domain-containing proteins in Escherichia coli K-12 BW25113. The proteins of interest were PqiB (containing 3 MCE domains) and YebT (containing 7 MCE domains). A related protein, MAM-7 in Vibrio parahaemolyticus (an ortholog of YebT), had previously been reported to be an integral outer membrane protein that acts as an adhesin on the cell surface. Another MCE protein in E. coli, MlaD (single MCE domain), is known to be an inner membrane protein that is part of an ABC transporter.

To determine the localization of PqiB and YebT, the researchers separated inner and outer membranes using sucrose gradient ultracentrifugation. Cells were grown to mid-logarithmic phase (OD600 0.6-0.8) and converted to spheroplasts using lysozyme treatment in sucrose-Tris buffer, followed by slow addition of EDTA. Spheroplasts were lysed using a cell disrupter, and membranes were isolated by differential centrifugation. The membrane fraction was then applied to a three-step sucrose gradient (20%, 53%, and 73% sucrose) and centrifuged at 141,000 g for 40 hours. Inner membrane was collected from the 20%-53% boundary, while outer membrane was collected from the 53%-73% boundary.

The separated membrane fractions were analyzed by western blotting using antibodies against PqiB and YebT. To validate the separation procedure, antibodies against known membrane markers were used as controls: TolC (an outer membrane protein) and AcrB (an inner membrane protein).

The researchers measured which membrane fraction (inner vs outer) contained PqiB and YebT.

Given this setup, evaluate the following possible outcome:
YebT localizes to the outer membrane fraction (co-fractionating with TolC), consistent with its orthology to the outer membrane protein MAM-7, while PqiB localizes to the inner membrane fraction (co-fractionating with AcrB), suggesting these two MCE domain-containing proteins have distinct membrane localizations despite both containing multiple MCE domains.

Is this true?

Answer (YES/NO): NO